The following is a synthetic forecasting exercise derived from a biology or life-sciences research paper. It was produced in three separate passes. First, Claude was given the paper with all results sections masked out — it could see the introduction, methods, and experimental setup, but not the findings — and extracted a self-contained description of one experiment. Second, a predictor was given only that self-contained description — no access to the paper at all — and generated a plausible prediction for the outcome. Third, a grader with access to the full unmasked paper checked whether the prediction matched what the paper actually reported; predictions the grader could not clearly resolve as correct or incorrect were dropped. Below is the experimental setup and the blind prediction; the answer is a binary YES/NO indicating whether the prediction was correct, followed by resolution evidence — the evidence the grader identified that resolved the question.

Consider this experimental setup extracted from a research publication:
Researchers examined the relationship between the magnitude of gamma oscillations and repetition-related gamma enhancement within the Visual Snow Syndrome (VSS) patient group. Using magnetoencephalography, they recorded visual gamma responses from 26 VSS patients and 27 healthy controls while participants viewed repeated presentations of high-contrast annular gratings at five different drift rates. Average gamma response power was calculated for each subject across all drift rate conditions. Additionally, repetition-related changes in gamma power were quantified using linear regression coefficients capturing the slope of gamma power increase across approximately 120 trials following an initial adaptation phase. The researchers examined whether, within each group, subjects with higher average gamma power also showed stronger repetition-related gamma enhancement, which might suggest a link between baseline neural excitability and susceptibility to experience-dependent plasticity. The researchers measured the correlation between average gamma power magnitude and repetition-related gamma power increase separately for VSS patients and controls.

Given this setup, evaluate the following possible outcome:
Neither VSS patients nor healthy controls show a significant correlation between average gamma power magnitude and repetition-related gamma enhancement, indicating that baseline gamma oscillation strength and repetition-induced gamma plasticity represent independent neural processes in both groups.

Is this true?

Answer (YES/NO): NO